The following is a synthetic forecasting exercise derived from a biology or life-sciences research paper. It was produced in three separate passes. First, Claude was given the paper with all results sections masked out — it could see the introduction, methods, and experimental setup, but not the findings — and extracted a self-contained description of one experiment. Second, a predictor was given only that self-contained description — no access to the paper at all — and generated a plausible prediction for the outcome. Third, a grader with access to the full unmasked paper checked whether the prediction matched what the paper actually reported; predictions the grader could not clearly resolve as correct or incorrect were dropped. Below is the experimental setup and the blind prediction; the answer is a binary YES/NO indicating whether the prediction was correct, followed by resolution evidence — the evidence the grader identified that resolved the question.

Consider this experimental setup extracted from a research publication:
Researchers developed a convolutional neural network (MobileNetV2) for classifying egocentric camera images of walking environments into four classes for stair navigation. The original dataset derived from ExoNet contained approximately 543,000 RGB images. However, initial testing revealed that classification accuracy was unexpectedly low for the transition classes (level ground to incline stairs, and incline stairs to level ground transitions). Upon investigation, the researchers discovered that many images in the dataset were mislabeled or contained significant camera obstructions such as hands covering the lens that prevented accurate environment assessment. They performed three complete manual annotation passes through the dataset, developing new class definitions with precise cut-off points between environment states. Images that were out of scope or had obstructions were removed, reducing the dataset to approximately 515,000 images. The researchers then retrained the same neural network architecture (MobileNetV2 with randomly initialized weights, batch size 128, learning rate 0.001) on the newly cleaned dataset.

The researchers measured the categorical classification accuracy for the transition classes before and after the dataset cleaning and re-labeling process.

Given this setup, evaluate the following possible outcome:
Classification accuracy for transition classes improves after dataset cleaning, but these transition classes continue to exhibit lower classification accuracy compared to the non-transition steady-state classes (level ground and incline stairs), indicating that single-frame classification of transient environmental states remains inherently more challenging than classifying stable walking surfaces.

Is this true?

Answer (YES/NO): YES